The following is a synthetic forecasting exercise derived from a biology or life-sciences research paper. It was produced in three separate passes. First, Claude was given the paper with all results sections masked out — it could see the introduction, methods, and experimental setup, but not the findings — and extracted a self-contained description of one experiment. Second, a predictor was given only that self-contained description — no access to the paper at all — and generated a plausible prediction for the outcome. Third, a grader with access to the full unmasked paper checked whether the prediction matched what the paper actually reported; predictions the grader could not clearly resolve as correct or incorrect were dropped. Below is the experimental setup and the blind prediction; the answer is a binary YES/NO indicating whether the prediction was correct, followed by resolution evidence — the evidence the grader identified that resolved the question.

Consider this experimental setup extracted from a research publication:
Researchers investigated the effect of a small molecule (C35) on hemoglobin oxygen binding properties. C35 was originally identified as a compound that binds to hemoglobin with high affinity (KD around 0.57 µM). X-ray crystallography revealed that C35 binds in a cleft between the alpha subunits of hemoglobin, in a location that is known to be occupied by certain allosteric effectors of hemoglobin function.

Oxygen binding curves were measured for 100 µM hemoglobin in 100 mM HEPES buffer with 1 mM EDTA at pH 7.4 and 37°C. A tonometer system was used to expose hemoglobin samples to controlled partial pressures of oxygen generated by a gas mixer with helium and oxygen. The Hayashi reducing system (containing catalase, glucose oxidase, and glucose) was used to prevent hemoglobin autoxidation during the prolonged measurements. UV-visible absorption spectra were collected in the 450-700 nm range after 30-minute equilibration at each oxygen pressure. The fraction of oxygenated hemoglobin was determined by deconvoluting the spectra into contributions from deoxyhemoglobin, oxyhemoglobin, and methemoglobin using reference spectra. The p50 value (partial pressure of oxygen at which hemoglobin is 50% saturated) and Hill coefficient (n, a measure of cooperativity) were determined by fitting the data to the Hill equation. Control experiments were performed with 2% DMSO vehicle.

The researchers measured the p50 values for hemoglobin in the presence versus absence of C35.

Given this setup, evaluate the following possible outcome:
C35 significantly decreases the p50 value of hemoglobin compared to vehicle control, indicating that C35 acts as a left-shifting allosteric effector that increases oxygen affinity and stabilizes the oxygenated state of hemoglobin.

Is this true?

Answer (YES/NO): YES